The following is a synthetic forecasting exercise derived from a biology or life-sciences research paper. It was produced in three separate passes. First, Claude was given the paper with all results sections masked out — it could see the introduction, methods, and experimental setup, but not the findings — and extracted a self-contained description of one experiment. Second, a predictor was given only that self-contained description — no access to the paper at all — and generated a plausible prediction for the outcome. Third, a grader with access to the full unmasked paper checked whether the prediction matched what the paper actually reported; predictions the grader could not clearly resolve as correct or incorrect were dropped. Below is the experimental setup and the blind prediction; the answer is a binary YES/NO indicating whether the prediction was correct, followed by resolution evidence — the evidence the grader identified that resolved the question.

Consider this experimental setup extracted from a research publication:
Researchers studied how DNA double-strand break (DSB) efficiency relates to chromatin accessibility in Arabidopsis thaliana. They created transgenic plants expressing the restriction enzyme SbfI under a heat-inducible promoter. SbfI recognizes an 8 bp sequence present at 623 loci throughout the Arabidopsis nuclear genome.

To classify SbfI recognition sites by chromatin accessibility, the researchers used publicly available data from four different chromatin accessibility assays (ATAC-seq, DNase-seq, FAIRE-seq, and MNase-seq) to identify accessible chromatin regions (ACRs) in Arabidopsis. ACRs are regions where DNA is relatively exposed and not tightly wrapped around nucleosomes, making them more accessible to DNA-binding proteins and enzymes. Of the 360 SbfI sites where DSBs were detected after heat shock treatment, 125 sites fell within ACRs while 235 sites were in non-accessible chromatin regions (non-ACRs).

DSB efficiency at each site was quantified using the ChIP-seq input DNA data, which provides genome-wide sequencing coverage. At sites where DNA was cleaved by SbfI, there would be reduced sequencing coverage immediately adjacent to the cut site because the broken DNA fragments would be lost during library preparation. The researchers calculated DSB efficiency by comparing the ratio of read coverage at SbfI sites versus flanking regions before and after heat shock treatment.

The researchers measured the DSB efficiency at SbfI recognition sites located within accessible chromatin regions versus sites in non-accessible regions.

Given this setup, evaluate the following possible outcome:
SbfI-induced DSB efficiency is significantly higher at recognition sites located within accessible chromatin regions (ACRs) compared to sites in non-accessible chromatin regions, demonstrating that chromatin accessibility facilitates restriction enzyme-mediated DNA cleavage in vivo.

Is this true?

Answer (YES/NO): NO